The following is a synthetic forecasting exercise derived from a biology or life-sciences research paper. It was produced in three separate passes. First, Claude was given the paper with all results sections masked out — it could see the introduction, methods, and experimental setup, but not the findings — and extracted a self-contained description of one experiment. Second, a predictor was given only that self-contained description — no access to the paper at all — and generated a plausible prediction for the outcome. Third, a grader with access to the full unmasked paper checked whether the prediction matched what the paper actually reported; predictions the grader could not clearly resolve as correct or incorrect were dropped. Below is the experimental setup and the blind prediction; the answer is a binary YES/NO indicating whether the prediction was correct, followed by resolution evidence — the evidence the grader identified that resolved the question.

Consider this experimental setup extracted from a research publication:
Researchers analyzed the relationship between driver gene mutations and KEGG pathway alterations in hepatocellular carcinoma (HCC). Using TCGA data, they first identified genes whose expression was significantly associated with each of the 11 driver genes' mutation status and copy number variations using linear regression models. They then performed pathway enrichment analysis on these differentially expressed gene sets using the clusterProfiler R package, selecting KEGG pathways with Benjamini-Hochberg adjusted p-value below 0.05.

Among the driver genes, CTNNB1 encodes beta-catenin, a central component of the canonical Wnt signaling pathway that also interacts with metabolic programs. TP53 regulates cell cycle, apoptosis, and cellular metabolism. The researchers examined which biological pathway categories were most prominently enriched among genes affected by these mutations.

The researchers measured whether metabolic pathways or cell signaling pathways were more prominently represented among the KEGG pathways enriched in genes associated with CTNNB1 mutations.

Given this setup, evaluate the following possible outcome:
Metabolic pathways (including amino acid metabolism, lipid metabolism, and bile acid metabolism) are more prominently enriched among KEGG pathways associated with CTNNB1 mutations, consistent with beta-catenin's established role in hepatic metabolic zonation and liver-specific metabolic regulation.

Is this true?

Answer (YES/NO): NO